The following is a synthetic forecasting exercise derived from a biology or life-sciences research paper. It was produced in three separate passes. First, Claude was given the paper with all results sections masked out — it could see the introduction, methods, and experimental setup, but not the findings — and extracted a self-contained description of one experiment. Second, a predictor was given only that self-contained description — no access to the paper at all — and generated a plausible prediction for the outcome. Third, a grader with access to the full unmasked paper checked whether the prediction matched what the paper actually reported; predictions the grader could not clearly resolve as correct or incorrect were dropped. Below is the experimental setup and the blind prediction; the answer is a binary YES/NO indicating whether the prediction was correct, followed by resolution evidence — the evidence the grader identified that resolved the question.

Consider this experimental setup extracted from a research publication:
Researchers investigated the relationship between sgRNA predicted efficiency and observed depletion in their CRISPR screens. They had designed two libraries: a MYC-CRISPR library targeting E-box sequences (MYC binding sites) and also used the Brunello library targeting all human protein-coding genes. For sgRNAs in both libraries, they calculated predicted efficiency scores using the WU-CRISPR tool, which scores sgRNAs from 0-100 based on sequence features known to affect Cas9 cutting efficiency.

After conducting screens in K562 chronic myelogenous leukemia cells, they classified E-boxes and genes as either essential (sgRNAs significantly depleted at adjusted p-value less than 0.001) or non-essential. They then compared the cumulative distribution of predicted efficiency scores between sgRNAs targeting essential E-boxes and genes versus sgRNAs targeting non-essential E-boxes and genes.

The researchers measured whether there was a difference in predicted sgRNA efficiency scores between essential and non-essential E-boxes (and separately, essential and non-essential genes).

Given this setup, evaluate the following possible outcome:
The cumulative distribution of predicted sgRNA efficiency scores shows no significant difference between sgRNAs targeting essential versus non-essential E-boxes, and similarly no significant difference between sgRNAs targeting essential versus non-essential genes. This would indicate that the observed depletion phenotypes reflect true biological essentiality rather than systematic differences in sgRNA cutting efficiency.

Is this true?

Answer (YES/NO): NO